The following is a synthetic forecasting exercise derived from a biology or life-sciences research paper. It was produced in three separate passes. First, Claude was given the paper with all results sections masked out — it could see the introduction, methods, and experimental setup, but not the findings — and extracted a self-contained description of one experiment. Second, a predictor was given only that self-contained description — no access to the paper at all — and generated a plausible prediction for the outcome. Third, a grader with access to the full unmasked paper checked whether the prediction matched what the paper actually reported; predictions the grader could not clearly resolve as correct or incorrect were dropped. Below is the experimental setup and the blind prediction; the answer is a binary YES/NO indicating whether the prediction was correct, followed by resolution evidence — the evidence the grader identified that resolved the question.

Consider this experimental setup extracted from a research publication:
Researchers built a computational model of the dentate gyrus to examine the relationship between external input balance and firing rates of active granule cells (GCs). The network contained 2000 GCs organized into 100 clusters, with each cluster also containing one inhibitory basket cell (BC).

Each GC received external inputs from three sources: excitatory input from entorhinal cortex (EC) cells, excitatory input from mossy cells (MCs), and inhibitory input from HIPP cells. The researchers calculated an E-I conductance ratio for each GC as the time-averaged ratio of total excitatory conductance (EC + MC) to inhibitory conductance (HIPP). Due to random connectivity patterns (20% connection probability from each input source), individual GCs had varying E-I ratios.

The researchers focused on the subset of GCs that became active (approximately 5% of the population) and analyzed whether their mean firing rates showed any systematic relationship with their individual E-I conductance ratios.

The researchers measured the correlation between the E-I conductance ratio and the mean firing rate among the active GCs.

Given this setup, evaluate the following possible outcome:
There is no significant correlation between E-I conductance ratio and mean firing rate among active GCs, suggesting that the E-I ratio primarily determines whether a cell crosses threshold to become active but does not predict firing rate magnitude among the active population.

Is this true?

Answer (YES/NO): NO